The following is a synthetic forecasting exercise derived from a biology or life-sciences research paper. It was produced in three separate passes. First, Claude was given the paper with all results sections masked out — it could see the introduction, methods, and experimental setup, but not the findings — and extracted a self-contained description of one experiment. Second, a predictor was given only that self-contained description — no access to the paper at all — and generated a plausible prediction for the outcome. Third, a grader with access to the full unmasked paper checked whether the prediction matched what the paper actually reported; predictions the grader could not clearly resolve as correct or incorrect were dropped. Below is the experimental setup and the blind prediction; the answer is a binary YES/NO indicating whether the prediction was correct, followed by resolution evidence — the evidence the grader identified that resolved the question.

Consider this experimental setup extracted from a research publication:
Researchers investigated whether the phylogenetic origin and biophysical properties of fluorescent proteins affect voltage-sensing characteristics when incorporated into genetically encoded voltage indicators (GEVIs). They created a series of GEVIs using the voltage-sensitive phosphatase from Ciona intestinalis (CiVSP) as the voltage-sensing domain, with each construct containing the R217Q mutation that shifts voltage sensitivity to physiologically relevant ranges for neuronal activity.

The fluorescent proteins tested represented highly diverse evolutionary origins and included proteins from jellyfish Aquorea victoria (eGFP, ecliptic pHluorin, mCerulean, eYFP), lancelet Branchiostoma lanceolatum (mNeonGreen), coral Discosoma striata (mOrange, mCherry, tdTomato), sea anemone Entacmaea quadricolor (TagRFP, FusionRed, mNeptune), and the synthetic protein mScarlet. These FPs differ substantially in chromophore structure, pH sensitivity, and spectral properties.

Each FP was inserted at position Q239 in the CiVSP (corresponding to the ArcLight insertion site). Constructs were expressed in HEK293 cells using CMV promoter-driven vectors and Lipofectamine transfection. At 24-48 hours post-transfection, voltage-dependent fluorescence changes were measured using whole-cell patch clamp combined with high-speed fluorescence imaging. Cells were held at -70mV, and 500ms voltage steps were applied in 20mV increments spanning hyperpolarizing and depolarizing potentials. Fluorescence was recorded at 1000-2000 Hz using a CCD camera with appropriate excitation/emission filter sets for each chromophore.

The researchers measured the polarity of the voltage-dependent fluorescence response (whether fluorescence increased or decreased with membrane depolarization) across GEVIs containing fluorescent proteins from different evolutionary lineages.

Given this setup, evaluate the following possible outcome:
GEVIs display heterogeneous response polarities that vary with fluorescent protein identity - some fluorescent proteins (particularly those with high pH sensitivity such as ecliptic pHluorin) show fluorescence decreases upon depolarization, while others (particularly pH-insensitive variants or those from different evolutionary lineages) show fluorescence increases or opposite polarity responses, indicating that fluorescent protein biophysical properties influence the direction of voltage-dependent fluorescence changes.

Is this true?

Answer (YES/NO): NO